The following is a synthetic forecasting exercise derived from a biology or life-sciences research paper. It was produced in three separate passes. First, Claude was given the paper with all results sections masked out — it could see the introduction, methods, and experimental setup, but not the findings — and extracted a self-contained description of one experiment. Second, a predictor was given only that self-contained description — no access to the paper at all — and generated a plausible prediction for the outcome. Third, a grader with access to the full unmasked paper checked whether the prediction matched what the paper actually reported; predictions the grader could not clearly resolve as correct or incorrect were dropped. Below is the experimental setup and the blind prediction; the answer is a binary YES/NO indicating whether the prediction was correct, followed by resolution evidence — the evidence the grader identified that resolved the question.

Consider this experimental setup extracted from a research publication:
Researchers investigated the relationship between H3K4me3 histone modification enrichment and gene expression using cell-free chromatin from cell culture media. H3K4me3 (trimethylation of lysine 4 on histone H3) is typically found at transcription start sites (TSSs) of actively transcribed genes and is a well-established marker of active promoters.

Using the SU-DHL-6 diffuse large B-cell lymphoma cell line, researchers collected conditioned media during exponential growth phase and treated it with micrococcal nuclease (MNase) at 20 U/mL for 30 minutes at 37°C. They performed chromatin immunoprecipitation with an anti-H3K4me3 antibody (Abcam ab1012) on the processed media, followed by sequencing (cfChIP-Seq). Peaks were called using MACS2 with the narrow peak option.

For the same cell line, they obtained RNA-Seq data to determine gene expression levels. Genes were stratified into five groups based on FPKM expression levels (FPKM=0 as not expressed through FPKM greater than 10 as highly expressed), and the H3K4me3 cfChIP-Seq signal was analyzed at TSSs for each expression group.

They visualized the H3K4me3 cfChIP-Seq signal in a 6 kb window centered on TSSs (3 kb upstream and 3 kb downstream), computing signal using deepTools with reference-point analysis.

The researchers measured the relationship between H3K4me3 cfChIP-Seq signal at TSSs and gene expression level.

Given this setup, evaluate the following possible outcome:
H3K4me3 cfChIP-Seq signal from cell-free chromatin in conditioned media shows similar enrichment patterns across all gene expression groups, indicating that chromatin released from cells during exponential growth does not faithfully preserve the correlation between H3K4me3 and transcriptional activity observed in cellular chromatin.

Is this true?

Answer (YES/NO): NO